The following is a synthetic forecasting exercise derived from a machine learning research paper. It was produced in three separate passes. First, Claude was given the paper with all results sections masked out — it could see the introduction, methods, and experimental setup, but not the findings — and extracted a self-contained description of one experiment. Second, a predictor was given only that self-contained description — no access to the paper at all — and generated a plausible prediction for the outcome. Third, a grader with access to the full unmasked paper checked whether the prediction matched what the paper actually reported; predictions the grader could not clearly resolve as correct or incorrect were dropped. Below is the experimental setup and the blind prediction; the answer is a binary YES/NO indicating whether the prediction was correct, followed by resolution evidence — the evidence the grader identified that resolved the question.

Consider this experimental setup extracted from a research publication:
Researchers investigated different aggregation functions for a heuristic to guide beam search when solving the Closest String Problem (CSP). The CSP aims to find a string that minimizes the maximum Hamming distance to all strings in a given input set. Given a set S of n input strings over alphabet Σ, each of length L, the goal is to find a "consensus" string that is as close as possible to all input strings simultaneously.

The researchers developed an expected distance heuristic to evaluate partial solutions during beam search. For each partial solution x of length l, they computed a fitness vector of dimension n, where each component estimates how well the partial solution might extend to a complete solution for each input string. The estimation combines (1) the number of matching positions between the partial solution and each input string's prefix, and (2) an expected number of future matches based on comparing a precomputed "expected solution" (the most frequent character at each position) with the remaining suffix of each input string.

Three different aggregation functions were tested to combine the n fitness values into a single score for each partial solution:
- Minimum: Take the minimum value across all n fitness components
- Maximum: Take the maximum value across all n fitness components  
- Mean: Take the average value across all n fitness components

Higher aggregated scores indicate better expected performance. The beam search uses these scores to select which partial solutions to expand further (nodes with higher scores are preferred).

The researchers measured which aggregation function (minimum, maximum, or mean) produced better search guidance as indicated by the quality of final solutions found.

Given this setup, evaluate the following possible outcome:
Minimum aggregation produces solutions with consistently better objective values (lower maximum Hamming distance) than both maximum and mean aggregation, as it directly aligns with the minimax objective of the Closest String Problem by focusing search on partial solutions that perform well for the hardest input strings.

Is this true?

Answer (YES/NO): YES